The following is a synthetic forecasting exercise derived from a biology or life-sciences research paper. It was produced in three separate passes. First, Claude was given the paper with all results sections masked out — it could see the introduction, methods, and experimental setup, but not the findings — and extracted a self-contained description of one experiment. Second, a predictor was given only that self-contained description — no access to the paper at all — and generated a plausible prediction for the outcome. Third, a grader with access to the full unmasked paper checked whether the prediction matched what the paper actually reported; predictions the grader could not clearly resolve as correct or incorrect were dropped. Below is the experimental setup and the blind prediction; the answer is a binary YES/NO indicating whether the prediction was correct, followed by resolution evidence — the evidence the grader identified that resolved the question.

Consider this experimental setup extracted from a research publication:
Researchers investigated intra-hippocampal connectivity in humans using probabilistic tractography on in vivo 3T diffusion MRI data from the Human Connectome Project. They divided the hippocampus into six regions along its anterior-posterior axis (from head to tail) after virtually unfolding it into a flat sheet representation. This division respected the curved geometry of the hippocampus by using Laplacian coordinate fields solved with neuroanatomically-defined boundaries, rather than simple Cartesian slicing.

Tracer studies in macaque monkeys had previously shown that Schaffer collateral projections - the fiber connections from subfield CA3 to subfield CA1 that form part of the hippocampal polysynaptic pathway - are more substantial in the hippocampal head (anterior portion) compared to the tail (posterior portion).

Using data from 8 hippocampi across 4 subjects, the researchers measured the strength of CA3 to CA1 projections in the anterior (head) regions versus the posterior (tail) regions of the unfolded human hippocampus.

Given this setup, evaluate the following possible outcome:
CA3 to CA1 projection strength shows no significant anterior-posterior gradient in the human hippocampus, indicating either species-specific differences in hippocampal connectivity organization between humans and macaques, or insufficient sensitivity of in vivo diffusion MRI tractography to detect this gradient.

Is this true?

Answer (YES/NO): YES